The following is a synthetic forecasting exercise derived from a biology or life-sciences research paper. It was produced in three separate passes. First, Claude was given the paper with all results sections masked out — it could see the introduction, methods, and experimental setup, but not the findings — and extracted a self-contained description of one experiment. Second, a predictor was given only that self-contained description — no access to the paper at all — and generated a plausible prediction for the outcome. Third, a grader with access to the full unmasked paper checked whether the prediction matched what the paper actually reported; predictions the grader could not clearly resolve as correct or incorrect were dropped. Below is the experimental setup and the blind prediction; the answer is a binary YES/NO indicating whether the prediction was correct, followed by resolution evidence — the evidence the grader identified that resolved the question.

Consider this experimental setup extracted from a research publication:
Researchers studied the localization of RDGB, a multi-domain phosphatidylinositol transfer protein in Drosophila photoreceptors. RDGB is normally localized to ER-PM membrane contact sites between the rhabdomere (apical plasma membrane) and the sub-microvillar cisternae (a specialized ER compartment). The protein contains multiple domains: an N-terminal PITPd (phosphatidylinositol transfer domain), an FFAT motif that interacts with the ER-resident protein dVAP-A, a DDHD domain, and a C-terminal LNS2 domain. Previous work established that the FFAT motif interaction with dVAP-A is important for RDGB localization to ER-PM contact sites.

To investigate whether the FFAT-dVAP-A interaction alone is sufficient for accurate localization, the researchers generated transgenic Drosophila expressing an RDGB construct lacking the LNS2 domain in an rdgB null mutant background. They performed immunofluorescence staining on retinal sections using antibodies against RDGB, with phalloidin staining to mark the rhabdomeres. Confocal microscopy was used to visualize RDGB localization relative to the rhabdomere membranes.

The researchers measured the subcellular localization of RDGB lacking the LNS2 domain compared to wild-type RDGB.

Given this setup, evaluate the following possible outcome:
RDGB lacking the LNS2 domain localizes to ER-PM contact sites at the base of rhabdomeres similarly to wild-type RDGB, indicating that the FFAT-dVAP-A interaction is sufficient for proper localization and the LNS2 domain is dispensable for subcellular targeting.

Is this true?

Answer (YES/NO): NO